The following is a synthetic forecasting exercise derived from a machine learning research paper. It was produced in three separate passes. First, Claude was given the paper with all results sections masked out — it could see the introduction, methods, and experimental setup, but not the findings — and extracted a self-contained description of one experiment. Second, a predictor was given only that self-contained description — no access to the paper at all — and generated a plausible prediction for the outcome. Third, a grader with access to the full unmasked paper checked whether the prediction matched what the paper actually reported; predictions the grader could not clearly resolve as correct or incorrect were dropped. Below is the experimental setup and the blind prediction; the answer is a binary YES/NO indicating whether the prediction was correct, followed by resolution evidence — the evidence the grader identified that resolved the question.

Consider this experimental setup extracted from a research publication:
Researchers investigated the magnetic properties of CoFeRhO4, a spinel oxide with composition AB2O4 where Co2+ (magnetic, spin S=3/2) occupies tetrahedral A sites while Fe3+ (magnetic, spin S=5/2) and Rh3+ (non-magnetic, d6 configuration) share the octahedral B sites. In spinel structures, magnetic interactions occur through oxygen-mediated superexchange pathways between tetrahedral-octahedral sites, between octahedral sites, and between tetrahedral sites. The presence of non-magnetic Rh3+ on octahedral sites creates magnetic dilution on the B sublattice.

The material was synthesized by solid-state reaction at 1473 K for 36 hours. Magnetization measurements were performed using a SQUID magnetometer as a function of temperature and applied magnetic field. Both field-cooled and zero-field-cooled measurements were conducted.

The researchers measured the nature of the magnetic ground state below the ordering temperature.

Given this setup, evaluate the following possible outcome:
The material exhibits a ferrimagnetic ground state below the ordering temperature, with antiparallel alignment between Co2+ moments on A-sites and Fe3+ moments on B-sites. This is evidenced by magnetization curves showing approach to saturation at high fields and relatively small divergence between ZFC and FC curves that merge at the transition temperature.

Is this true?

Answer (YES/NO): YES